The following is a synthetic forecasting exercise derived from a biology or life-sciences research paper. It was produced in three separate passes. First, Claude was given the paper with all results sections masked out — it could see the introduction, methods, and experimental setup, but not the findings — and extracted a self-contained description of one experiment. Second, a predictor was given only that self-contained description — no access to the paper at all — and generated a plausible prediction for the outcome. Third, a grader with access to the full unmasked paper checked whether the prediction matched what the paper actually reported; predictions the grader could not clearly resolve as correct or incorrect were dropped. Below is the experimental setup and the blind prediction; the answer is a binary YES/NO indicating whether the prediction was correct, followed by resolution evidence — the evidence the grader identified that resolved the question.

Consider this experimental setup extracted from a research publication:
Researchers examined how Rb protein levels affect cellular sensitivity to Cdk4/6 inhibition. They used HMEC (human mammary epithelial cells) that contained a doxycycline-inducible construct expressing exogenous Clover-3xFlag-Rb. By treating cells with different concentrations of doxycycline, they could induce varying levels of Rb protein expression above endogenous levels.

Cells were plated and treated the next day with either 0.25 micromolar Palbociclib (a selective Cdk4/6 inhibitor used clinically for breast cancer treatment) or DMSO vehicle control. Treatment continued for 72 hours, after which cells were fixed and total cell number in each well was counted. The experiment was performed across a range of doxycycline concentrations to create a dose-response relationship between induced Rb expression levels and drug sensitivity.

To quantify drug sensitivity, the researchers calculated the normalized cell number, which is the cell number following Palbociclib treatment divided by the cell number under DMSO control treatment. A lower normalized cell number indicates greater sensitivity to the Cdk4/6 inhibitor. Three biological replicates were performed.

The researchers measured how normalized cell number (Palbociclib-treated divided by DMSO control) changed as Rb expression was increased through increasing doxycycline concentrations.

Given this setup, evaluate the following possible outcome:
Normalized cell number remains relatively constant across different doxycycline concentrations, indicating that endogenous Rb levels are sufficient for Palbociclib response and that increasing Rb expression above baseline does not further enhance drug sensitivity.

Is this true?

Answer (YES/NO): NO